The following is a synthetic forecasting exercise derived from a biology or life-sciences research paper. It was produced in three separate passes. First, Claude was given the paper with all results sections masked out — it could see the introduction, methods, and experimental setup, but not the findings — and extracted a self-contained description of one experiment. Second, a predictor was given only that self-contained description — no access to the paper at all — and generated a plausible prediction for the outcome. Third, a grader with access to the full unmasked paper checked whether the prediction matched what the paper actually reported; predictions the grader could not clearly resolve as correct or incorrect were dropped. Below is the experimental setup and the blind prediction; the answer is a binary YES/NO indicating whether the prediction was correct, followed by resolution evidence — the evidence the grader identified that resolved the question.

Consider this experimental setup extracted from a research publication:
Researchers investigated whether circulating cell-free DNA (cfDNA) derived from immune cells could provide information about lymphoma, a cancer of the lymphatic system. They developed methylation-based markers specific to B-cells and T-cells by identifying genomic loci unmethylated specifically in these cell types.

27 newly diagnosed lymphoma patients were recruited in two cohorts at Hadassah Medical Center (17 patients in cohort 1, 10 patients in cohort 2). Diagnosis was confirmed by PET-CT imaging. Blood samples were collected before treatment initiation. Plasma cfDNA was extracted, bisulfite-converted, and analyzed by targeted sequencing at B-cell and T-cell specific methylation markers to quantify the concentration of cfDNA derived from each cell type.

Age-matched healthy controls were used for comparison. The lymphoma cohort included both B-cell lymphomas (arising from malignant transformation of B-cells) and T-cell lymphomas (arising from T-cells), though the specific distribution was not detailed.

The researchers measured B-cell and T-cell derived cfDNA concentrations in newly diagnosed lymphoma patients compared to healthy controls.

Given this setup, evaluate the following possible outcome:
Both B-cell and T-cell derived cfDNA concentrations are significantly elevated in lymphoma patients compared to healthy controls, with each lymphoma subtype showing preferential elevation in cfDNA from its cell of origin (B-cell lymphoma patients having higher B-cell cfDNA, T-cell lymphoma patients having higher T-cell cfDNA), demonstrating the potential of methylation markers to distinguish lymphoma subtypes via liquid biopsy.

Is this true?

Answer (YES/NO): NO